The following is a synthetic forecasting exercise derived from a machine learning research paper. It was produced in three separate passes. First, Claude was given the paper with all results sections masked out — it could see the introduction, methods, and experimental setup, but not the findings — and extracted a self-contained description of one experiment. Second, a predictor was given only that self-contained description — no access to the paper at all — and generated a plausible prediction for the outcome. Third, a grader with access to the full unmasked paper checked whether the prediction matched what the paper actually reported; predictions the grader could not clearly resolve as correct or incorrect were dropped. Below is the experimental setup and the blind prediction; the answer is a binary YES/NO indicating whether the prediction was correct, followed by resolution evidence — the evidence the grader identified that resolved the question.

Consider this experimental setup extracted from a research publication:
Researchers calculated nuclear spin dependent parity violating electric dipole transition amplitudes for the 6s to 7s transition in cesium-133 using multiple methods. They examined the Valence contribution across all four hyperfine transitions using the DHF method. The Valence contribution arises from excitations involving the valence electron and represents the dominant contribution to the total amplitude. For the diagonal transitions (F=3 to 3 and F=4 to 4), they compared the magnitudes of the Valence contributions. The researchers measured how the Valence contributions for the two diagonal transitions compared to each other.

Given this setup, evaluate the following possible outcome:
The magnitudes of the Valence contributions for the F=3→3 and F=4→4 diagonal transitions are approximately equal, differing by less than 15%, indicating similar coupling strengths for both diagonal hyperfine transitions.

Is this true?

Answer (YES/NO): NO